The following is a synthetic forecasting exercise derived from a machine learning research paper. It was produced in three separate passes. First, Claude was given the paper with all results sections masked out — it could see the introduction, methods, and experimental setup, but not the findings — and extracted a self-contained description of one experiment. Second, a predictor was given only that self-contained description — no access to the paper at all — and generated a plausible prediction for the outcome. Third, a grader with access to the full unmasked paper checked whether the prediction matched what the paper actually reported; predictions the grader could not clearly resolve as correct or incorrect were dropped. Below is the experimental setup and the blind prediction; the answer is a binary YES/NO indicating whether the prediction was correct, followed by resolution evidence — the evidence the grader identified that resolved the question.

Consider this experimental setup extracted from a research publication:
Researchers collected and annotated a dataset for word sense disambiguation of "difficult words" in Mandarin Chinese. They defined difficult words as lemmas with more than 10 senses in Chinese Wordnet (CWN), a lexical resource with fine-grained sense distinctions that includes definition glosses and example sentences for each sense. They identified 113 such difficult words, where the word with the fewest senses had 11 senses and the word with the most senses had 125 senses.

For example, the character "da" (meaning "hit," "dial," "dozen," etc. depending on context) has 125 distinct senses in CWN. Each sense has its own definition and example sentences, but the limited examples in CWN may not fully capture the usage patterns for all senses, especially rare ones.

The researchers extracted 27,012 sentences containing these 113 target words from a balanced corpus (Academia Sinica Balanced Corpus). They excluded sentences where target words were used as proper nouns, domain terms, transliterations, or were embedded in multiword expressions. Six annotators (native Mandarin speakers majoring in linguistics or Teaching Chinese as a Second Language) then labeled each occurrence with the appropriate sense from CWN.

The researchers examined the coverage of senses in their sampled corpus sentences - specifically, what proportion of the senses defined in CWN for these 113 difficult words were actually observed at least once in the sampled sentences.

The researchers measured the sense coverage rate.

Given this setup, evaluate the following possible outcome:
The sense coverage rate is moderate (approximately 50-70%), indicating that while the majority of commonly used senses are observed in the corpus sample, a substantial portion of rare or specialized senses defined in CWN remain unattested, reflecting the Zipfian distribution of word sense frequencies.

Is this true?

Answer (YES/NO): YES